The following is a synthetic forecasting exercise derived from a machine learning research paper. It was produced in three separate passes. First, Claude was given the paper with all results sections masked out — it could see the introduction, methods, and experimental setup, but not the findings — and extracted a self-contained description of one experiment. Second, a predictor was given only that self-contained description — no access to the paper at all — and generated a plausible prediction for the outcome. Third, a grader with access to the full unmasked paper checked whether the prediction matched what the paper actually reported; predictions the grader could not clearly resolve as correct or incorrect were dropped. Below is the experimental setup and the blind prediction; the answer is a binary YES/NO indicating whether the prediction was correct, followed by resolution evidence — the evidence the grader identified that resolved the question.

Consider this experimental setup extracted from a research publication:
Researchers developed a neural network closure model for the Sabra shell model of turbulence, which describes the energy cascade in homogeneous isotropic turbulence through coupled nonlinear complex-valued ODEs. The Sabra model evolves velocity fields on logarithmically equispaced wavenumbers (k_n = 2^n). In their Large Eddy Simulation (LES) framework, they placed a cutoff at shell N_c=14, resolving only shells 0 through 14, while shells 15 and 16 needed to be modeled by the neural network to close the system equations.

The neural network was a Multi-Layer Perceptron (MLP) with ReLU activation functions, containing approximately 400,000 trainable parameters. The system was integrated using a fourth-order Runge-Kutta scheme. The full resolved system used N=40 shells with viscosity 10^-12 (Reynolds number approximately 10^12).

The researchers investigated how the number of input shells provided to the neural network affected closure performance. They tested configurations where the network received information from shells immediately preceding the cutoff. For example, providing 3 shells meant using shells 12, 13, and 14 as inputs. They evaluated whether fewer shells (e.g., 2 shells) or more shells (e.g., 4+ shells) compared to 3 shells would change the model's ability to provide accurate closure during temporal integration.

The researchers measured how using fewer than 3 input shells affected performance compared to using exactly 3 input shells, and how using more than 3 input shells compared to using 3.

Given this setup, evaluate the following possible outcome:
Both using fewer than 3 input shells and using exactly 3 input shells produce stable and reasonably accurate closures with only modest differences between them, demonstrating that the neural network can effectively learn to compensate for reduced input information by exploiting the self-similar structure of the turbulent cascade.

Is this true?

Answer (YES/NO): NO